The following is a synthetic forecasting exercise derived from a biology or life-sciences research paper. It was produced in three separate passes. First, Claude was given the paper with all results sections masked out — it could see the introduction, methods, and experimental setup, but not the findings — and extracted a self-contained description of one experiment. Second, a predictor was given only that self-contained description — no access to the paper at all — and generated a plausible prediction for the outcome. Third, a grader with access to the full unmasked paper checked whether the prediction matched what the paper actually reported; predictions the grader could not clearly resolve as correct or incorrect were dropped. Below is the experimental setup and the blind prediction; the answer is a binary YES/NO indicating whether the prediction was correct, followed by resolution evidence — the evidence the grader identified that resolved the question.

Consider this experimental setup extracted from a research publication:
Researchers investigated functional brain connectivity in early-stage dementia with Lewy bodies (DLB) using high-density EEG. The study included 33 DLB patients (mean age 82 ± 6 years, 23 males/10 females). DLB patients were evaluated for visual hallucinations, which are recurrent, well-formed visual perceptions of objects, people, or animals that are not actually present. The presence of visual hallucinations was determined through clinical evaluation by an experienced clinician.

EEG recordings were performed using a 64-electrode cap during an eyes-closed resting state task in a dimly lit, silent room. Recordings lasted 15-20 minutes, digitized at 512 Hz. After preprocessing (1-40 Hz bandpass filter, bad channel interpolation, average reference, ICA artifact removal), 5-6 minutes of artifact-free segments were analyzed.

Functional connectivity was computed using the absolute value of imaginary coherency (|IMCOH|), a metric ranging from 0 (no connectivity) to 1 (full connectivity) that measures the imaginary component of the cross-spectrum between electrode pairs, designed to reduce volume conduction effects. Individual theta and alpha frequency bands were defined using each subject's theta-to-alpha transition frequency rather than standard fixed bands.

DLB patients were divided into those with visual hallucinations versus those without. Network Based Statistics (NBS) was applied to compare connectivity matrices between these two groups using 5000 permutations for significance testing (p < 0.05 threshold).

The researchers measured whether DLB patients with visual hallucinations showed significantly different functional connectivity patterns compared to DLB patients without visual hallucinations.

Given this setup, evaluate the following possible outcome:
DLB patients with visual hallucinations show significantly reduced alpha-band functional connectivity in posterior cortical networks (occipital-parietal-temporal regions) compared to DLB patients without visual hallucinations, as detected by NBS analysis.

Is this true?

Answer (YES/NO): NO